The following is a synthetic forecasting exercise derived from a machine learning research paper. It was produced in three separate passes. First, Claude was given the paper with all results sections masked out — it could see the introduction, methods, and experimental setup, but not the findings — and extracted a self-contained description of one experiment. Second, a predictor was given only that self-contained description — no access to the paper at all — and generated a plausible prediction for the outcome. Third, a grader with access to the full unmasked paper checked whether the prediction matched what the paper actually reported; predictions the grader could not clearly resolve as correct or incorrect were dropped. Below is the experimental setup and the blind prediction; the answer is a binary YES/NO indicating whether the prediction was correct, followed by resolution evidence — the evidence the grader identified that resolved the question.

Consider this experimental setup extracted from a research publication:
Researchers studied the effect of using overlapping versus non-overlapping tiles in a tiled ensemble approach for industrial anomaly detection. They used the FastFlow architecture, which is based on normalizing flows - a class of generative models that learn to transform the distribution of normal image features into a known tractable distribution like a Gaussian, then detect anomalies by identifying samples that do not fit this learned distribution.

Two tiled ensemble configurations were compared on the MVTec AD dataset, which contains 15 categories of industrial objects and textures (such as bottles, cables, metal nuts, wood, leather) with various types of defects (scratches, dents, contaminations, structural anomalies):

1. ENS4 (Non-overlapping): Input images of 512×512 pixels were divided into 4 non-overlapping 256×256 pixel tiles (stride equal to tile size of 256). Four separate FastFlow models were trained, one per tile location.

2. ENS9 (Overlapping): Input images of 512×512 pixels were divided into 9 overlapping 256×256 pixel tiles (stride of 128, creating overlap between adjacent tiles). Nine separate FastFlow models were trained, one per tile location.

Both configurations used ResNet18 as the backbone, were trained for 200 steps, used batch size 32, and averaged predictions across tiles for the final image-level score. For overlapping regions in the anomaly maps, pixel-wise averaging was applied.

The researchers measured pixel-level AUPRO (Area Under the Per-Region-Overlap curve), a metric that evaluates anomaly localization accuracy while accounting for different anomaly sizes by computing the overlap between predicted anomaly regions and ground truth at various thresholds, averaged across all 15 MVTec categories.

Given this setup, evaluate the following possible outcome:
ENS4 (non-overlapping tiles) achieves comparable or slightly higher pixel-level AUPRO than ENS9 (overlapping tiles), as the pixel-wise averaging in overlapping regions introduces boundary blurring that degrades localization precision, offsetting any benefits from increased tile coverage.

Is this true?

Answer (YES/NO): NO